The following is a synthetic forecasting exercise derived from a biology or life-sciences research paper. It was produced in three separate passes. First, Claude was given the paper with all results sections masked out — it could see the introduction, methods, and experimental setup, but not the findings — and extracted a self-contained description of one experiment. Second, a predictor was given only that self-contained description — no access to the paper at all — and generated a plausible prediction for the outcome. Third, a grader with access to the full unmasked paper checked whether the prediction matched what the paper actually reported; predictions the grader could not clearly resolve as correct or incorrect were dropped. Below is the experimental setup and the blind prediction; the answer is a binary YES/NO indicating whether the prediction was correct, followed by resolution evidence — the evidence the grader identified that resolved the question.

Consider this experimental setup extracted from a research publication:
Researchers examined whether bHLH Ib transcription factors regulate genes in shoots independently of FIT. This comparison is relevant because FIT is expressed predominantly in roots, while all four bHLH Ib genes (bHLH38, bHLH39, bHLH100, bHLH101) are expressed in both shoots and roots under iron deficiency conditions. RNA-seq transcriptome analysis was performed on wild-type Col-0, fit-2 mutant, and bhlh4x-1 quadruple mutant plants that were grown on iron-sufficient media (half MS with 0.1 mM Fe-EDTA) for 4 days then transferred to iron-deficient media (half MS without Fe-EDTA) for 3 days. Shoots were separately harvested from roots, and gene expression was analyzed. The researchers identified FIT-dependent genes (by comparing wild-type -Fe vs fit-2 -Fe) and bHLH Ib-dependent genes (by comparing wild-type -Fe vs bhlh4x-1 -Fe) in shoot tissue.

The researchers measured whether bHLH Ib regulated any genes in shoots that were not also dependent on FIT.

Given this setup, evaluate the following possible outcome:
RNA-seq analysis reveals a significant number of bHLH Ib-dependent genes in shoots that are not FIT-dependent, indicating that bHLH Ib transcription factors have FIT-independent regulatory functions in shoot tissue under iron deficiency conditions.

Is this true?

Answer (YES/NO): NO